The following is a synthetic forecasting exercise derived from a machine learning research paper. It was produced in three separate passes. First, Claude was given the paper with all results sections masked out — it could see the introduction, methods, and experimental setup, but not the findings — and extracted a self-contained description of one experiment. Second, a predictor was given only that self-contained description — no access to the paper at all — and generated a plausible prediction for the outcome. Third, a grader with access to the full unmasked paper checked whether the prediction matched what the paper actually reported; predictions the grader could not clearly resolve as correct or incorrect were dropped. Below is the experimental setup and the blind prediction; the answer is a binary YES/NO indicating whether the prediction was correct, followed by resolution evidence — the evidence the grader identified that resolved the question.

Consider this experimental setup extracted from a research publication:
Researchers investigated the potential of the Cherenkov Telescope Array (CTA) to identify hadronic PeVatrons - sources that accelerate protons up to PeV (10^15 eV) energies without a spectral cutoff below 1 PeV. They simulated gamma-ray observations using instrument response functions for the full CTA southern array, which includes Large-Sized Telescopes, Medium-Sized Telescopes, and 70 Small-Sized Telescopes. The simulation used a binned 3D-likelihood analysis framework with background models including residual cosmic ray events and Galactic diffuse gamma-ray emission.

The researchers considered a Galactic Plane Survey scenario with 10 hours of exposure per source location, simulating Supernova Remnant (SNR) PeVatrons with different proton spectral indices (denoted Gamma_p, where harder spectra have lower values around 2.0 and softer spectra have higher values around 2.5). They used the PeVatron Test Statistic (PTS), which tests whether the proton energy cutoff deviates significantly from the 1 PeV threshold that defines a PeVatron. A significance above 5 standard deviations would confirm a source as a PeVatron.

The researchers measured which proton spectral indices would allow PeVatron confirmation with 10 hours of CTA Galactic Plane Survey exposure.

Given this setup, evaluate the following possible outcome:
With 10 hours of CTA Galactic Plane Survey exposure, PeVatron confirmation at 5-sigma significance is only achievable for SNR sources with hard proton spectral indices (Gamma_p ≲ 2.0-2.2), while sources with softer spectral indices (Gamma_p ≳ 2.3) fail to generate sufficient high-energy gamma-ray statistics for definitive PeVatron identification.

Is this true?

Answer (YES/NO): YES